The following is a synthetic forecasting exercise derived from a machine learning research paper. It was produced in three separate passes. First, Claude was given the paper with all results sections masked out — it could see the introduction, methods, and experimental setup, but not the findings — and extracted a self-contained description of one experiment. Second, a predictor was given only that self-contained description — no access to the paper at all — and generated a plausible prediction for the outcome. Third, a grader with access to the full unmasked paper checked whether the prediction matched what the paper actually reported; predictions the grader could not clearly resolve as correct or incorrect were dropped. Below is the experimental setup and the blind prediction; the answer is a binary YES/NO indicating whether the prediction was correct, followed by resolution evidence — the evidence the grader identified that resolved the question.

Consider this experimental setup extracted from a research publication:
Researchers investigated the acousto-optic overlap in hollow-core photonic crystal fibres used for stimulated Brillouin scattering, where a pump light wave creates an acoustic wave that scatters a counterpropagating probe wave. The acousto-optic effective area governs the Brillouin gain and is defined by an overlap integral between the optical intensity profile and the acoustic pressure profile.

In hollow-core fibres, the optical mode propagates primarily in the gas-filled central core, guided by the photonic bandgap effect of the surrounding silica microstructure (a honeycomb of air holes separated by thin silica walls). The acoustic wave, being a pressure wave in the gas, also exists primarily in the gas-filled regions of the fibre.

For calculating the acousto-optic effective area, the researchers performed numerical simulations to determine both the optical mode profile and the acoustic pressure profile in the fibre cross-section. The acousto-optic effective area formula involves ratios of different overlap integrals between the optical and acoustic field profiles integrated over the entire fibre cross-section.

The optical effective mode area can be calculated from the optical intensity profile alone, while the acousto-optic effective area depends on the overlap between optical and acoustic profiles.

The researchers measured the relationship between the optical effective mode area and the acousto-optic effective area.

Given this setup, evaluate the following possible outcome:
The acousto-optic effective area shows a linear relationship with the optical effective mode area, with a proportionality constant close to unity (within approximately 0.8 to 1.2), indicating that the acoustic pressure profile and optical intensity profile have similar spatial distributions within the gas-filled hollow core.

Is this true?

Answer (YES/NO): NO